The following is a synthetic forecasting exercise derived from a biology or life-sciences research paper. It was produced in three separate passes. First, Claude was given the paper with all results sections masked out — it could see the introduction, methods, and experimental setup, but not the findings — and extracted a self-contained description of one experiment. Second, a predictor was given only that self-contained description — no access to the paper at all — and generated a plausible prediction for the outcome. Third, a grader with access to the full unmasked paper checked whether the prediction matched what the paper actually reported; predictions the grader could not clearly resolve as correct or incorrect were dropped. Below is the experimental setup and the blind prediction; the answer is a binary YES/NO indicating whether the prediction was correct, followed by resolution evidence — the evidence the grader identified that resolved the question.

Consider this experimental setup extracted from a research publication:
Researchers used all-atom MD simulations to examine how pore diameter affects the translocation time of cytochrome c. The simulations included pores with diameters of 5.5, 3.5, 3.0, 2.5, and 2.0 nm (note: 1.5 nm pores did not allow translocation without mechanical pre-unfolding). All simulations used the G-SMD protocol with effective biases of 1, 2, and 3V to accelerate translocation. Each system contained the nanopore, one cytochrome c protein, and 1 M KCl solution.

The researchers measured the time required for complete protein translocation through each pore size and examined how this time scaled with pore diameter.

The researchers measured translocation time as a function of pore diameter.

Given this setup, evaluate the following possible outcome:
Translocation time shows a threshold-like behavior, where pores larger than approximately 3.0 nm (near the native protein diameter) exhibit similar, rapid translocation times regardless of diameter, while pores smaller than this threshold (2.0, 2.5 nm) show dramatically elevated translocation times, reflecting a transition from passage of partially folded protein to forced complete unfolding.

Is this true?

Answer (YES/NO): NO